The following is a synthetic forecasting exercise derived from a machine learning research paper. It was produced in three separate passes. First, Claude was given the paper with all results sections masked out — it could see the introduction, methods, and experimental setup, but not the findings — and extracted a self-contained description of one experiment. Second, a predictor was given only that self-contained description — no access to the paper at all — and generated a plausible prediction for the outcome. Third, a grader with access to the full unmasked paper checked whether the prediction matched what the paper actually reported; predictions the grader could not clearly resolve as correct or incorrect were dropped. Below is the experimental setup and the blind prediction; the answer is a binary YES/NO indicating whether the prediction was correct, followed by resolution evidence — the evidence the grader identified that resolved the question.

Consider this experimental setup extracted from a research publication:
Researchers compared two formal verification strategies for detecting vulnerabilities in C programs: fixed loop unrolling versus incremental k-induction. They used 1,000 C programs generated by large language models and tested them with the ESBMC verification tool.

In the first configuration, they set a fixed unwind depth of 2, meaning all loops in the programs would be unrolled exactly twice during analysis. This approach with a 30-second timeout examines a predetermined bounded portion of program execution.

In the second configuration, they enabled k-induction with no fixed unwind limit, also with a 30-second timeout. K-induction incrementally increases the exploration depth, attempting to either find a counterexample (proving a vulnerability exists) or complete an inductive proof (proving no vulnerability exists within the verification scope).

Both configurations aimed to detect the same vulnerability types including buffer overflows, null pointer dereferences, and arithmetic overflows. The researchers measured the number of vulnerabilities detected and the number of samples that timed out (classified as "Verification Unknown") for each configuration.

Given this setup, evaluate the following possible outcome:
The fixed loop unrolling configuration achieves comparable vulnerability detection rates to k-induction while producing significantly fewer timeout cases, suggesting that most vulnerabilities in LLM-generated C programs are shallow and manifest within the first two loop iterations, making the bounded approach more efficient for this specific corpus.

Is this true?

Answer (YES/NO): NO